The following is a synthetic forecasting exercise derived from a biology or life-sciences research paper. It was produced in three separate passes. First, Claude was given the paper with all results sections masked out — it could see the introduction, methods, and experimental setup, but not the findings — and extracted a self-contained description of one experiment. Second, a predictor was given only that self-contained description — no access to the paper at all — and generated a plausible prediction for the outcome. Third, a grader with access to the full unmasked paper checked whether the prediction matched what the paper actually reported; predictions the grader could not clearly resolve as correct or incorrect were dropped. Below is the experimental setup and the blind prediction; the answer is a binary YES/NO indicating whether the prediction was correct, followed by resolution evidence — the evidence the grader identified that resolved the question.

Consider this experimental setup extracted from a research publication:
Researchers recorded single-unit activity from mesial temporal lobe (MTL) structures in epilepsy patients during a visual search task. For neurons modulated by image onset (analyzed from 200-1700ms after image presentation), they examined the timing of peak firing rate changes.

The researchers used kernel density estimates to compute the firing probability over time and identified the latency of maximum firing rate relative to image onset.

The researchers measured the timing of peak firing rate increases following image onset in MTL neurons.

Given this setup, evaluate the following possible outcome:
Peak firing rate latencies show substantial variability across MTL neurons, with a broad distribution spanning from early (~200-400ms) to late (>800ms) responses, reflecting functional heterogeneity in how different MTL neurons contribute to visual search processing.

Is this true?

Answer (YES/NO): NO